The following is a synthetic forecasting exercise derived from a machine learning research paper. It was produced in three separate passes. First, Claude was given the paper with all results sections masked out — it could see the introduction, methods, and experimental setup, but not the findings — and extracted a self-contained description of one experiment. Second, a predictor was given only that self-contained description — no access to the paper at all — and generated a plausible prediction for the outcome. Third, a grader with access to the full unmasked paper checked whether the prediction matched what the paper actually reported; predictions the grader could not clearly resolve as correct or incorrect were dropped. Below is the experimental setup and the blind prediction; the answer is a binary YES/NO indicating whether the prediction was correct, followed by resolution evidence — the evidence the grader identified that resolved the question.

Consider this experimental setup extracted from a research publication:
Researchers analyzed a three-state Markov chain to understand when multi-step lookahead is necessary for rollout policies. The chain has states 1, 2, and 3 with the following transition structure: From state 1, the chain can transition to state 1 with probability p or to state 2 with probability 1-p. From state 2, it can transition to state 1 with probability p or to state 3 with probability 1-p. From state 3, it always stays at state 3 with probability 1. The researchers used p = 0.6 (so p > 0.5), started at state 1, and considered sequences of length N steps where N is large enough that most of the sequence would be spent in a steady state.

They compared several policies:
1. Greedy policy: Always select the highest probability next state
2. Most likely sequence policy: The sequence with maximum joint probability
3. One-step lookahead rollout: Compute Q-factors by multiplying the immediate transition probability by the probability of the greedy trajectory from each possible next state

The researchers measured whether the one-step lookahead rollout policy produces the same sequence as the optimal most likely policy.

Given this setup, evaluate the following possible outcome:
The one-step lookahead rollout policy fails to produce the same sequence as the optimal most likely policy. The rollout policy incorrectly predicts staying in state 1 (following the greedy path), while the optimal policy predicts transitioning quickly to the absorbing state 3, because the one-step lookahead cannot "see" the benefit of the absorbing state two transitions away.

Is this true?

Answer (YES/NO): YES